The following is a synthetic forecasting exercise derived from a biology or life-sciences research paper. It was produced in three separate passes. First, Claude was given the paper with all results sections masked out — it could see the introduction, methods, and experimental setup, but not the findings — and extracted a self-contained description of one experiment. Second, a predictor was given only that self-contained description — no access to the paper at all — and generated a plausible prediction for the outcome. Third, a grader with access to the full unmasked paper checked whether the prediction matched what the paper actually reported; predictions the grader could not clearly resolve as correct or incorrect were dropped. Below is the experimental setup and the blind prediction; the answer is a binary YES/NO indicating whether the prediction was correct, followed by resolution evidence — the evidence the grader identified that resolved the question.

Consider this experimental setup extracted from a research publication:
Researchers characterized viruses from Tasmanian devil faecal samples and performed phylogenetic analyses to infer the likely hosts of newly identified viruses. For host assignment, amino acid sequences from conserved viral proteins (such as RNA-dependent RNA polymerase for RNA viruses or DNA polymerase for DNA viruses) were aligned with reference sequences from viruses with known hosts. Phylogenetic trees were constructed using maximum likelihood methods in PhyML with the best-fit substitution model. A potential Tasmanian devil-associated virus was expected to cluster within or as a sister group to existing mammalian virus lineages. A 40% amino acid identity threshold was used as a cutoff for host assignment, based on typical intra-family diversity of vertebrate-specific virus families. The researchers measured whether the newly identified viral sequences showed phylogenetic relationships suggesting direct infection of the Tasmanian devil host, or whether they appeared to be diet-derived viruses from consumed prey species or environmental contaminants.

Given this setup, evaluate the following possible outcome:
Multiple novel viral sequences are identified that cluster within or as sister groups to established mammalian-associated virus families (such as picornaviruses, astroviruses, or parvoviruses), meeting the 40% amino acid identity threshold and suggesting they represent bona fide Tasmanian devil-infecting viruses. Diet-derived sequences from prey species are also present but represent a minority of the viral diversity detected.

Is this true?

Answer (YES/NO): NO